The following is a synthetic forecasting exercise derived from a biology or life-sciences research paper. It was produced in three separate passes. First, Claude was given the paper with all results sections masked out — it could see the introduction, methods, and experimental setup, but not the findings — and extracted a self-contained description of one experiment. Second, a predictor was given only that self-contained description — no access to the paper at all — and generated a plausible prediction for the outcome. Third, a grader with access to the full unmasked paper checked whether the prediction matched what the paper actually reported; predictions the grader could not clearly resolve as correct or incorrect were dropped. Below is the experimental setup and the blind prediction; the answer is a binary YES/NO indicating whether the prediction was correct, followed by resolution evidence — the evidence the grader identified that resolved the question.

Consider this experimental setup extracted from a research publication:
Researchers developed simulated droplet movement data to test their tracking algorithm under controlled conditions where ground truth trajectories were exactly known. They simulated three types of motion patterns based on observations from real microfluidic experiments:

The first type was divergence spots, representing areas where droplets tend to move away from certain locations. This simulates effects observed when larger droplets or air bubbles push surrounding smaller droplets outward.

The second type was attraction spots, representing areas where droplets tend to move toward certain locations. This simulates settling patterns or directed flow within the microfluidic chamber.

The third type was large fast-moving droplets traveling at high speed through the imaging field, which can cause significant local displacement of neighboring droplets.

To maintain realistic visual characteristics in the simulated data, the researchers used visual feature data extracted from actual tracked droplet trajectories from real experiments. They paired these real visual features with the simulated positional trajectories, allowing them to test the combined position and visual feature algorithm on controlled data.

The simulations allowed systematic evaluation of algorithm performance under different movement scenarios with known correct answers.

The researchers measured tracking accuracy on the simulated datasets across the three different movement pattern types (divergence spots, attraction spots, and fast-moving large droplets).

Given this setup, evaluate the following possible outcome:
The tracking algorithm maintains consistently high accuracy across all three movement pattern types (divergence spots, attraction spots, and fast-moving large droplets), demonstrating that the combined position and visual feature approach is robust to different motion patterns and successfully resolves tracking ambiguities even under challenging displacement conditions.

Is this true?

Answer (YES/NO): YES